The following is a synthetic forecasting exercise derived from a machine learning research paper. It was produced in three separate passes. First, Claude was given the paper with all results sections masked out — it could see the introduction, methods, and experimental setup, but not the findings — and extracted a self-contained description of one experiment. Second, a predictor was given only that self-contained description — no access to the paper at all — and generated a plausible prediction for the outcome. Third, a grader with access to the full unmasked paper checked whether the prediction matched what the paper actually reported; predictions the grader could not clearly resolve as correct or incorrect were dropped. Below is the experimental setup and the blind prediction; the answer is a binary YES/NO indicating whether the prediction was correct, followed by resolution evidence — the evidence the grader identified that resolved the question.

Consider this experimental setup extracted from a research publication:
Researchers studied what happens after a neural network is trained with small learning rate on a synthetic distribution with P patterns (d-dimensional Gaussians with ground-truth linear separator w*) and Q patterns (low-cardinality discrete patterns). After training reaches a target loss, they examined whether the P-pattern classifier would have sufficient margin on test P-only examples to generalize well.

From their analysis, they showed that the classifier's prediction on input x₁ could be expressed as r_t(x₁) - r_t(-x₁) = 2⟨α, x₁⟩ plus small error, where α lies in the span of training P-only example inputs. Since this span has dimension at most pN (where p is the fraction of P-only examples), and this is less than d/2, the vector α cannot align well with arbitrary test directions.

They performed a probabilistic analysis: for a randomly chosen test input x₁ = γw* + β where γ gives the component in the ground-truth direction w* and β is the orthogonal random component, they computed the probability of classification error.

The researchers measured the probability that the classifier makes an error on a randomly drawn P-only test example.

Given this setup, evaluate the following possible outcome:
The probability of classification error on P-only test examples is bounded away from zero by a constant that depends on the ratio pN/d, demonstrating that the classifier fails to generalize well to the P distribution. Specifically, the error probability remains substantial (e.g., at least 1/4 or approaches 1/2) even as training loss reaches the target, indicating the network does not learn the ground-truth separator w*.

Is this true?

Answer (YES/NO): NO